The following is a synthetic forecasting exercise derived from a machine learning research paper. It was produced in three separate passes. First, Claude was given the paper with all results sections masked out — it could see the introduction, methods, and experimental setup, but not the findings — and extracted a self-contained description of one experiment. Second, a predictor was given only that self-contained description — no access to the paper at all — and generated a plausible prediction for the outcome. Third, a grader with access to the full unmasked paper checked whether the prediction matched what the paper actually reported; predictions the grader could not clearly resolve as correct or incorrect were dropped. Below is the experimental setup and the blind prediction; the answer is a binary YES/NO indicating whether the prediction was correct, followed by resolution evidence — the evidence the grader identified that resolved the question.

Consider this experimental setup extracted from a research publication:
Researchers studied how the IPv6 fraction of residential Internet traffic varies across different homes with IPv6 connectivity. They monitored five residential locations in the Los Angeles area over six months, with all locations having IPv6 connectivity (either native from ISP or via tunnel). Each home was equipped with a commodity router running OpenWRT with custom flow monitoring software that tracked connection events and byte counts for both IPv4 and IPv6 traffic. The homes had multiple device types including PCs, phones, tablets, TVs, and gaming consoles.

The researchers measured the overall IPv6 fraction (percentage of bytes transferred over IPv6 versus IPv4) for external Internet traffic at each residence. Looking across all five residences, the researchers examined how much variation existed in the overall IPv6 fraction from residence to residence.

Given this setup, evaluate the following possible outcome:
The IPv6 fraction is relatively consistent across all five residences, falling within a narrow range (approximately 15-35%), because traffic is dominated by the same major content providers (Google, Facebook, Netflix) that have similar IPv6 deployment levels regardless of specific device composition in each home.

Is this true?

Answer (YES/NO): NO